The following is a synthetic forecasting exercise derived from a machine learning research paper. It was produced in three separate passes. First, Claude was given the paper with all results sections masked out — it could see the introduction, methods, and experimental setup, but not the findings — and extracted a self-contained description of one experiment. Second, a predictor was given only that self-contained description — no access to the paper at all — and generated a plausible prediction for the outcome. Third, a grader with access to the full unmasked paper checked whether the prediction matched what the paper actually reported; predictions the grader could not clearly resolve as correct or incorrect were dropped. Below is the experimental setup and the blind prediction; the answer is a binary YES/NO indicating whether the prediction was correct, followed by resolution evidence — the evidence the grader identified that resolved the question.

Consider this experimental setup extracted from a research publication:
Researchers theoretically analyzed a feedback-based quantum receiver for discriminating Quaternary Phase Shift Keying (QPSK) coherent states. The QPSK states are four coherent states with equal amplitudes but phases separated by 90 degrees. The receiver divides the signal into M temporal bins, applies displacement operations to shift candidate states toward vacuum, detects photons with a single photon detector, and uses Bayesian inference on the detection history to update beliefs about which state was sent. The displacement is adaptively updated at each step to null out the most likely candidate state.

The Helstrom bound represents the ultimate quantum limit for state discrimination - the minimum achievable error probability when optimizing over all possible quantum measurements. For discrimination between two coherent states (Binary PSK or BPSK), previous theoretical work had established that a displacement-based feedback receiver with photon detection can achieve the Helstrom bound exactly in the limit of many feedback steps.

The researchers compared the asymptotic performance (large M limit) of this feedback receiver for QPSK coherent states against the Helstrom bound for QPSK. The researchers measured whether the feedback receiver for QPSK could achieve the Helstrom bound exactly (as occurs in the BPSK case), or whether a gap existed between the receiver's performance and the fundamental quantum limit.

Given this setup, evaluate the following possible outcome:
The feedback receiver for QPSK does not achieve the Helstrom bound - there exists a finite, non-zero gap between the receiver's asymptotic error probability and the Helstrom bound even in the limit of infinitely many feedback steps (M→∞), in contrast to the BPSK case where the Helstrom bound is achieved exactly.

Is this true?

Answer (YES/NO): YES